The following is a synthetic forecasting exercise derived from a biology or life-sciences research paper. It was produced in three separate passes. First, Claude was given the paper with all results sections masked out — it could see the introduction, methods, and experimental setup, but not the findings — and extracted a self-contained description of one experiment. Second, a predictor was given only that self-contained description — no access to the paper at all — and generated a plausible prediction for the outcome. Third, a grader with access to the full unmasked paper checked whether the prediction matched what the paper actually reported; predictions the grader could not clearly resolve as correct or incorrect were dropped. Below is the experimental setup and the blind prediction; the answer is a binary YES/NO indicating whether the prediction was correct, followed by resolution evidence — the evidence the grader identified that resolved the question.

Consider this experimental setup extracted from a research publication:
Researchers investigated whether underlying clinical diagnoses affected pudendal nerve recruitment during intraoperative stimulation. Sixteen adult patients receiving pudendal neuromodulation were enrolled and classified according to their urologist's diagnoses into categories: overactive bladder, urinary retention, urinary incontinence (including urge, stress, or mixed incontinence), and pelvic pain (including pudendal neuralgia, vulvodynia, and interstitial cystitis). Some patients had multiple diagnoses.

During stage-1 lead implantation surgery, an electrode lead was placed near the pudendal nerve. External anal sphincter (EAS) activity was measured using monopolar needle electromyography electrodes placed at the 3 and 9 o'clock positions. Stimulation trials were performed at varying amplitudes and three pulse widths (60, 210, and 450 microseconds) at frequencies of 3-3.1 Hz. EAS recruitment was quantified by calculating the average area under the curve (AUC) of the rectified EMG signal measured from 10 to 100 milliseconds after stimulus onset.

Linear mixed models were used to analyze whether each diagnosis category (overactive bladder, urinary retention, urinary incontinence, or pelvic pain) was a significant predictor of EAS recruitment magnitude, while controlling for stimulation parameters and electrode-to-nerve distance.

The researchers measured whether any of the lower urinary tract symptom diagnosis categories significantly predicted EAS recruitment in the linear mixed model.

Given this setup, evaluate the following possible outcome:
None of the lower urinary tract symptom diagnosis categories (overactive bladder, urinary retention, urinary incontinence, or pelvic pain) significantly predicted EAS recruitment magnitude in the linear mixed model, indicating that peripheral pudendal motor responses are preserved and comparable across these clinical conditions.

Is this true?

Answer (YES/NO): NO